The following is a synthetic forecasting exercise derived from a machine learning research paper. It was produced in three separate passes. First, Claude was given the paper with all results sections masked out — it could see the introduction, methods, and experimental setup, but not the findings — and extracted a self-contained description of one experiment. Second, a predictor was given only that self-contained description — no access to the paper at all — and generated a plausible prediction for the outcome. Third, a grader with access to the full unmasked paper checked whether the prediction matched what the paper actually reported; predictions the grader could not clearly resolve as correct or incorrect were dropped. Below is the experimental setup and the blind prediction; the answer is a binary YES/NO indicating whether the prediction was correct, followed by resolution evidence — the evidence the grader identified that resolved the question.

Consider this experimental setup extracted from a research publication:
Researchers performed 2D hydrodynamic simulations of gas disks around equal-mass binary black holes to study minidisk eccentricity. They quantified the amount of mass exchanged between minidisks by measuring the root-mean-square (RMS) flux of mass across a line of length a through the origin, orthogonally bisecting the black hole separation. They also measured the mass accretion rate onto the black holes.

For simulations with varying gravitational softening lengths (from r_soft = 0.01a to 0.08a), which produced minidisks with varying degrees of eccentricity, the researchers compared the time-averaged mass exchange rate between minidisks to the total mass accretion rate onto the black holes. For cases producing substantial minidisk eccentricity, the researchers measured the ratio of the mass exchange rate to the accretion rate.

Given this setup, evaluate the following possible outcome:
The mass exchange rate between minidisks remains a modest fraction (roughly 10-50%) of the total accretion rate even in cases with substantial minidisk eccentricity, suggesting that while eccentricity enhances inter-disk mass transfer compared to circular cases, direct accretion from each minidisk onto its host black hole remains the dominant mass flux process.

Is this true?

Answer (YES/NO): NO